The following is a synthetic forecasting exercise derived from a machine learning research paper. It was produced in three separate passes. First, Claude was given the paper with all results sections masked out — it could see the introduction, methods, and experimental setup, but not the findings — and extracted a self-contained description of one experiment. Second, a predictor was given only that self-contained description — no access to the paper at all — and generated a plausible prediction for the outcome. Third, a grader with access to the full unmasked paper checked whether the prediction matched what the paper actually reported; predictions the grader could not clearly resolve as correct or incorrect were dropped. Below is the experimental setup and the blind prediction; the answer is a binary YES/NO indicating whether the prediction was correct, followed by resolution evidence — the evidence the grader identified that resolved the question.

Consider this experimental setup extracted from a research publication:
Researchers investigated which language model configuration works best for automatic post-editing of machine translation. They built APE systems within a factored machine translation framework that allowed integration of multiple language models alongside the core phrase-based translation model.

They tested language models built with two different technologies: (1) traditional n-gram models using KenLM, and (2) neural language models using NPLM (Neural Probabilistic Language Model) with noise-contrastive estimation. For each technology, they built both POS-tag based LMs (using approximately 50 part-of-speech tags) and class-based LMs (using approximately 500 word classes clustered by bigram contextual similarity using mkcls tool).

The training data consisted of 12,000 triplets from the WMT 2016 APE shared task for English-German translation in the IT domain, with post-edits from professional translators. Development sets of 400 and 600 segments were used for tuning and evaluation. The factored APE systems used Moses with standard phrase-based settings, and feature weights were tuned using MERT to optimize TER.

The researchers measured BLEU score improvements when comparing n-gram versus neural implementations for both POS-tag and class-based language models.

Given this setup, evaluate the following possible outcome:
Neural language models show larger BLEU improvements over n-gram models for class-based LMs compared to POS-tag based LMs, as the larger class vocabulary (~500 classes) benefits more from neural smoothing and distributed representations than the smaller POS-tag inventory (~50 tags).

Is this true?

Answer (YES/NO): NO